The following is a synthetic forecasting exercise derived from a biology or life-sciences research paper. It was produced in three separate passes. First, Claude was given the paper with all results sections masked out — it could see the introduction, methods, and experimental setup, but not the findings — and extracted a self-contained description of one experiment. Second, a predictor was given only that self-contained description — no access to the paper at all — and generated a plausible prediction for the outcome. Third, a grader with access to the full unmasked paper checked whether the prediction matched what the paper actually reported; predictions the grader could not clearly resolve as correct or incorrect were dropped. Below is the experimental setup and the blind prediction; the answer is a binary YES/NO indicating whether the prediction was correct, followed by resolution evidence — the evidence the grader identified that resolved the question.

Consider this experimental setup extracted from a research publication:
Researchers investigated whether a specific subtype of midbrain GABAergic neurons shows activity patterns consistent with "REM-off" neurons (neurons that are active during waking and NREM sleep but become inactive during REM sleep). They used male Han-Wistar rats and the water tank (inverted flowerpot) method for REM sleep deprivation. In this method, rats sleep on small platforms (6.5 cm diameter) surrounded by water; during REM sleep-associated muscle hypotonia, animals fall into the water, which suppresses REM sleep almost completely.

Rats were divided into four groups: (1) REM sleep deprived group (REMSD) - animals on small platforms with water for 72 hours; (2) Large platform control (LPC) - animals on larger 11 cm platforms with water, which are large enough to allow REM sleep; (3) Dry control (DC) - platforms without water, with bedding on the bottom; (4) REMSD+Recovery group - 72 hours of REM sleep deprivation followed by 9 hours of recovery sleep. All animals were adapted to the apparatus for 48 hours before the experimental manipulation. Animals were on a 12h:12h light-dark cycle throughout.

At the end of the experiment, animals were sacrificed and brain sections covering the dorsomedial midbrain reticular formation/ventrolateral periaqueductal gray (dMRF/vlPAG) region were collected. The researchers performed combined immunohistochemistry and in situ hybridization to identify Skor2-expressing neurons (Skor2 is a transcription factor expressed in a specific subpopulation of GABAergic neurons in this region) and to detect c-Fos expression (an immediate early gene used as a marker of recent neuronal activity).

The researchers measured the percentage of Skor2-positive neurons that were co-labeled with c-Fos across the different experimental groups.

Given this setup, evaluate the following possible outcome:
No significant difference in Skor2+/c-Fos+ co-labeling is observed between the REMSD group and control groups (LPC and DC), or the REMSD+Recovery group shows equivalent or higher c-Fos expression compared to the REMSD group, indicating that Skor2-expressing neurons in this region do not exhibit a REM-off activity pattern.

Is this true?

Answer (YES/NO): NO